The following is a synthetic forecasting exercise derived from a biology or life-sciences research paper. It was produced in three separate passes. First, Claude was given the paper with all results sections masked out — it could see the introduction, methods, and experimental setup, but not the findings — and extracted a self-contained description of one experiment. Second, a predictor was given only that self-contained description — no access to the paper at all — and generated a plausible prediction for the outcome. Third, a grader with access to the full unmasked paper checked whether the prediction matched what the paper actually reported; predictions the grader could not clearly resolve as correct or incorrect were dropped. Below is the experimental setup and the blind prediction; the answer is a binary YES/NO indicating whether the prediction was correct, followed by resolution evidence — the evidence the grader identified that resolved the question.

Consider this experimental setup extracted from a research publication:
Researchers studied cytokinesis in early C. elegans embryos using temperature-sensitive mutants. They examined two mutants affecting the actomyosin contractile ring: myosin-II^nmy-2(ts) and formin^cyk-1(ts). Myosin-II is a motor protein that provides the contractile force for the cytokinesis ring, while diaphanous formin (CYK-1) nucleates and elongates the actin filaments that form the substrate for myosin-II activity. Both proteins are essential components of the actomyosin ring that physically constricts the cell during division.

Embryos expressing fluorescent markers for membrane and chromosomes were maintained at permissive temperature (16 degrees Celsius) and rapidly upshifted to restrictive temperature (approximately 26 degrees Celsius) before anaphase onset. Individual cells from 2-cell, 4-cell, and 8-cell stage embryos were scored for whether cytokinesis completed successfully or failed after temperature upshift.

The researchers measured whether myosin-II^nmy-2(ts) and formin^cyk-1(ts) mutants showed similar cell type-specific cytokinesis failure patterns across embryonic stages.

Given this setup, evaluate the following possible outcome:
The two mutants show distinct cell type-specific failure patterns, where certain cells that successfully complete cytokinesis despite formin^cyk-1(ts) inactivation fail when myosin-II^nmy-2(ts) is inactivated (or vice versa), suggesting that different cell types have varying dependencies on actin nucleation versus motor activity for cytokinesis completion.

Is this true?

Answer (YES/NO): YES